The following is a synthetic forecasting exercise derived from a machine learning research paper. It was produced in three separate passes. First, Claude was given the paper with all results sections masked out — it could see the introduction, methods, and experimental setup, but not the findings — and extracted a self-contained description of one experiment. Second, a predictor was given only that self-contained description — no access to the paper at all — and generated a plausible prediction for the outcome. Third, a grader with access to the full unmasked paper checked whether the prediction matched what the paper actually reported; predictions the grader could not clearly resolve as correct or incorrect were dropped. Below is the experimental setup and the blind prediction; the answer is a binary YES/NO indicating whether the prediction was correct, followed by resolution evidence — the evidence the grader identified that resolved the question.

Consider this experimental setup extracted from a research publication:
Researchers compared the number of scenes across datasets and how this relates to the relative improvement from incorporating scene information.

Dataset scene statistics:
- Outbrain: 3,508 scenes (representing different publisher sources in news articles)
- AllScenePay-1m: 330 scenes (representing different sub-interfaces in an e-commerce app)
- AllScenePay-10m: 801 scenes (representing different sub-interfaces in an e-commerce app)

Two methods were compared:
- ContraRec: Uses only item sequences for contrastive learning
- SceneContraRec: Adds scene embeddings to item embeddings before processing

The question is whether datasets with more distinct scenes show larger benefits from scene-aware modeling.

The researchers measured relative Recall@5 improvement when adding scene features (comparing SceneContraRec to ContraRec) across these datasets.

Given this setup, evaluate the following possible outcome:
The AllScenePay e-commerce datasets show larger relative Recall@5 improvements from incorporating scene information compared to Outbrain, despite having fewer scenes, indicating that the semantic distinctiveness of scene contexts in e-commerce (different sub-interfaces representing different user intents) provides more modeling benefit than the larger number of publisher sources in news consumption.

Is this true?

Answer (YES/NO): NO